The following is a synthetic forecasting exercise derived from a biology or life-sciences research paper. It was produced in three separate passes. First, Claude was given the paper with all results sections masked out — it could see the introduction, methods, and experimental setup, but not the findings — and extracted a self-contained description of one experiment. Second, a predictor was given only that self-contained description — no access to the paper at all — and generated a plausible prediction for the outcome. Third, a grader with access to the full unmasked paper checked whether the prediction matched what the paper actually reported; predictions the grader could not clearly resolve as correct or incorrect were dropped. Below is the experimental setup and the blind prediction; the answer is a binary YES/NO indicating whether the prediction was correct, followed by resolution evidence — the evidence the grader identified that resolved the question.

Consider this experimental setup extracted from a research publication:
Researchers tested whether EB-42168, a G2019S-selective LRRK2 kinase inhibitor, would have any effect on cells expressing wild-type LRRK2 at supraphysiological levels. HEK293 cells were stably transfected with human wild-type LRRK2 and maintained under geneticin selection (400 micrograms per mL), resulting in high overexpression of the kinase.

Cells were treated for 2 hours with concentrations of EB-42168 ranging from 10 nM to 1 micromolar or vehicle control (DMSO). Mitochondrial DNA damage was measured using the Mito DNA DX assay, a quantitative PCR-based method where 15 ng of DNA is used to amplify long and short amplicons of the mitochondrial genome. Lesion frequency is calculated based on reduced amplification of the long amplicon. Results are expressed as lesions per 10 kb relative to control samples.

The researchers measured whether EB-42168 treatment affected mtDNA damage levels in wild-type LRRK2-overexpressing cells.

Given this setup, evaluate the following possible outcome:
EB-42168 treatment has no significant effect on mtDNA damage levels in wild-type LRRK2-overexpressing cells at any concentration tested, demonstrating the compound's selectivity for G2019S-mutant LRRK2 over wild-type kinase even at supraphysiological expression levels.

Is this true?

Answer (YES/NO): YES